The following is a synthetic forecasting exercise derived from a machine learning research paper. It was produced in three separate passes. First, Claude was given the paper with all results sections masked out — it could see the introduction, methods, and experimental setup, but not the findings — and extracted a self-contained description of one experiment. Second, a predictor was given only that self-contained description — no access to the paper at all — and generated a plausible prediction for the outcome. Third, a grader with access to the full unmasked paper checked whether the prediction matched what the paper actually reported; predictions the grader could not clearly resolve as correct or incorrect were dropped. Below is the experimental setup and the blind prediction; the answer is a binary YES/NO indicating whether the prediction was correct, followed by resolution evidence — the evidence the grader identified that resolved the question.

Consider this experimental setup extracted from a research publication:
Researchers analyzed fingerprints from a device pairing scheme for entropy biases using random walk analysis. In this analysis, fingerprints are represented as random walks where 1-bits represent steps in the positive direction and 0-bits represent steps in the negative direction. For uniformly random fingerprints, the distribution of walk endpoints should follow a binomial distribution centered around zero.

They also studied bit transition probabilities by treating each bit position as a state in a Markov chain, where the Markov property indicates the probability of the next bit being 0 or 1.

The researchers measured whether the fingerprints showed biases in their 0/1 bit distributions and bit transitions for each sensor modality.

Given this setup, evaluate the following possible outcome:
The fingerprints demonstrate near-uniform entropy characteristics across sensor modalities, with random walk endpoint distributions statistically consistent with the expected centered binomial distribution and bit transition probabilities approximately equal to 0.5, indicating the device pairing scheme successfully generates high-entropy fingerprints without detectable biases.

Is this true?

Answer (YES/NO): NO